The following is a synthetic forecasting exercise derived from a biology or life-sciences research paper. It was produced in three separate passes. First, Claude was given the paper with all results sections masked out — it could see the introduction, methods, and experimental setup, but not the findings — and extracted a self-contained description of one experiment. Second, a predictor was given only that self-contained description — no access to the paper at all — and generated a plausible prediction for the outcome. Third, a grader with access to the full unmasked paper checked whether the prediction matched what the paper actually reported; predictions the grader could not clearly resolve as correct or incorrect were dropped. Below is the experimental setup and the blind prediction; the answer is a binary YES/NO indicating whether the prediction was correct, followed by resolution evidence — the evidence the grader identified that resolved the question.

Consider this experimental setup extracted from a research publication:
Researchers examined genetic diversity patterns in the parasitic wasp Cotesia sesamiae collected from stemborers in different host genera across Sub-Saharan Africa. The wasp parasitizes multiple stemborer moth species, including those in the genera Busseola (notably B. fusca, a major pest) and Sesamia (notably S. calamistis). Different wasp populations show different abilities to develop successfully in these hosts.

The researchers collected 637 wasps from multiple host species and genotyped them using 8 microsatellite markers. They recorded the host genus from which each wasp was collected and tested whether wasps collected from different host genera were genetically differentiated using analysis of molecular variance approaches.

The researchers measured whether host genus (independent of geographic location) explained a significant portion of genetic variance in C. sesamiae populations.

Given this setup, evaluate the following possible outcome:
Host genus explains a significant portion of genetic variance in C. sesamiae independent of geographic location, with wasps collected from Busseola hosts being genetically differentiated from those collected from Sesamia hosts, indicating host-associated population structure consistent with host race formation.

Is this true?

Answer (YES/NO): YES